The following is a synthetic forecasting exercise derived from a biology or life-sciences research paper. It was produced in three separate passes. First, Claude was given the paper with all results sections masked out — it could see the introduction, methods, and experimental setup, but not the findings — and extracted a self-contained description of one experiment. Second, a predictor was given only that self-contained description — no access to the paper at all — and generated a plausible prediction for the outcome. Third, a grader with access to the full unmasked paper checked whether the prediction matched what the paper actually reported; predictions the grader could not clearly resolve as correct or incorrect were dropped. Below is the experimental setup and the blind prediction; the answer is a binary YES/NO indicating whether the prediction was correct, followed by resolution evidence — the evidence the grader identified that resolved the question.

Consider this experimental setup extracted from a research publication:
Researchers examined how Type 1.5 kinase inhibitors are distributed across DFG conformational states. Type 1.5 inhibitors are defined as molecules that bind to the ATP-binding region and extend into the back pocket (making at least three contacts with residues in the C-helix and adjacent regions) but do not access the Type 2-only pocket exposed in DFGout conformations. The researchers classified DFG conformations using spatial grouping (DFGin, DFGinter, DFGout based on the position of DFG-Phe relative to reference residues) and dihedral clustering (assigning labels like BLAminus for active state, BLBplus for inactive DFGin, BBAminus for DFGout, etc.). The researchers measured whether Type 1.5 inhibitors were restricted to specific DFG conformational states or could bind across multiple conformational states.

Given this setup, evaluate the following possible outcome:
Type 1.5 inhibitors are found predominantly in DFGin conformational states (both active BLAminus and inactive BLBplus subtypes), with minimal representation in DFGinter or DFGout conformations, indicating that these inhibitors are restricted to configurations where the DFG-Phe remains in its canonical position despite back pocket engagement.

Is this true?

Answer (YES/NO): NO